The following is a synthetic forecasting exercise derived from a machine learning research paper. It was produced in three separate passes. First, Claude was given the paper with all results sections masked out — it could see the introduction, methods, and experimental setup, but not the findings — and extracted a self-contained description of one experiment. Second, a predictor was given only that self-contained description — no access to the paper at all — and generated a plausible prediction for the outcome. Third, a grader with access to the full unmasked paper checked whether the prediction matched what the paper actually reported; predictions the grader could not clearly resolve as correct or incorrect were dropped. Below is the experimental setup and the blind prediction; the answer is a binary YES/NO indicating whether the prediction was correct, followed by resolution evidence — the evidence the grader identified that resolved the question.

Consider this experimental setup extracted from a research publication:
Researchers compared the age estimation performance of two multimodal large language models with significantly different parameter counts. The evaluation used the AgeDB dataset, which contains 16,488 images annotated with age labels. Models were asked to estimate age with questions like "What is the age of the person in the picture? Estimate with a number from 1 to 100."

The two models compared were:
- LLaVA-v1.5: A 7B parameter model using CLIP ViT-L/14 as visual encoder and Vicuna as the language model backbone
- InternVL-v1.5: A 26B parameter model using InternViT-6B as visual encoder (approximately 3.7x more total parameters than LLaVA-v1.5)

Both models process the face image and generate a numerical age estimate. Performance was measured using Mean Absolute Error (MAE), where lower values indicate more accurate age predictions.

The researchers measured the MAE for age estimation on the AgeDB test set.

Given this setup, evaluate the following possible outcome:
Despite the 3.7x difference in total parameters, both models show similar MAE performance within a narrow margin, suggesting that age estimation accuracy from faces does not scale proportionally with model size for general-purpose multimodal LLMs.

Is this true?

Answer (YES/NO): NO